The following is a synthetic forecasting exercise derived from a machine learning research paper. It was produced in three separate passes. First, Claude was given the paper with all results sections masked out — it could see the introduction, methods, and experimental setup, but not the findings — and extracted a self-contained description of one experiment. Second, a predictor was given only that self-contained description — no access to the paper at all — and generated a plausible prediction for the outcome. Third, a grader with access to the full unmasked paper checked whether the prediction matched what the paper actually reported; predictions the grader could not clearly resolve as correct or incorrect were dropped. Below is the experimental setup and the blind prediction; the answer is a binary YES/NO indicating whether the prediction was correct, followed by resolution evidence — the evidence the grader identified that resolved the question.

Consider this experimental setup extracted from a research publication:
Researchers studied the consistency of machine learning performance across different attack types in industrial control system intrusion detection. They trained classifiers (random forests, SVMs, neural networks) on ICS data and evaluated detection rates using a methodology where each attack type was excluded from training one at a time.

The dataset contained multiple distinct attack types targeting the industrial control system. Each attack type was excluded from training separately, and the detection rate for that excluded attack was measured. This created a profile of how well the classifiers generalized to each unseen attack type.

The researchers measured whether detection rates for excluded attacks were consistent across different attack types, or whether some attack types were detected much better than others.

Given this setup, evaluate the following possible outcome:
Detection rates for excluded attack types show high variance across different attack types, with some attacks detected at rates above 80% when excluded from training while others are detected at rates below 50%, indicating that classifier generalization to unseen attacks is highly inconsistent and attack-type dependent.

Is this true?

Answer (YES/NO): YES